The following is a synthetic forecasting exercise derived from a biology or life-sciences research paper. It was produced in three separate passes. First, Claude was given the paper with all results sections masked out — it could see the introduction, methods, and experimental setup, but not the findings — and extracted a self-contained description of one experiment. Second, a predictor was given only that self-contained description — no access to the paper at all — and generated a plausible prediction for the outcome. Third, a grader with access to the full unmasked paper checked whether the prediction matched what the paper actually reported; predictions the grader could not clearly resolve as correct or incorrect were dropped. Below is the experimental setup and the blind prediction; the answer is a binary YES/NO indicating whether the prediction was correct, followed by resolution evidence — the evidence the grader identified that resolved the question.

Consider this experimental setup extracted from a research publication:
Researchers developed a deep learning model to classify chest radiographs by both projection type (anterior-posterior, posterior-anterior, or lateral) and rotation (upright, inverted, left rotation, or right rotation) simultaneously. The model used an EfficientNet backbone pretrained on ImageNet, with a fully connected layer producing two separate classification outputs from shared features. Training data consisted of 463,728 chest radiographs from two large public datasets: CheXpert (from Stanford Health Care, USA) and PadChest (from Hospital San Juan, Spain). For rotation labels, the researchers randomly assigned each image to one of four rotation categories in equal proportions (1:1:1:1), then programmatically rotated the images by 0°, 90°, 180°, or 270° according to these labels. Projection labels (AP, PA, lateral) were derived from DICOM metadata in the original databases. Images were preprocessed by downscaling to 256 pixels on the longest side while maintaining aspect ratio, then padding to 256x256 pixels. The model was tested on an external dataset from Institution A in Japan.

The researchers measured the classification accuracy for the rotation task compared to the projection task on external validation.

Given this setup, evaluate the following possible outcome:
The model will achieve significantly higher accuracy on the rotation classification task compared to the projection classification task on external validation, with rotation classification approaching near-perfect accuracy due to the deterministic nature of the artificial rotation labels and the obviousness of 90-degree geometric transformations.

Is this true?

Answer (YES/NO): YES